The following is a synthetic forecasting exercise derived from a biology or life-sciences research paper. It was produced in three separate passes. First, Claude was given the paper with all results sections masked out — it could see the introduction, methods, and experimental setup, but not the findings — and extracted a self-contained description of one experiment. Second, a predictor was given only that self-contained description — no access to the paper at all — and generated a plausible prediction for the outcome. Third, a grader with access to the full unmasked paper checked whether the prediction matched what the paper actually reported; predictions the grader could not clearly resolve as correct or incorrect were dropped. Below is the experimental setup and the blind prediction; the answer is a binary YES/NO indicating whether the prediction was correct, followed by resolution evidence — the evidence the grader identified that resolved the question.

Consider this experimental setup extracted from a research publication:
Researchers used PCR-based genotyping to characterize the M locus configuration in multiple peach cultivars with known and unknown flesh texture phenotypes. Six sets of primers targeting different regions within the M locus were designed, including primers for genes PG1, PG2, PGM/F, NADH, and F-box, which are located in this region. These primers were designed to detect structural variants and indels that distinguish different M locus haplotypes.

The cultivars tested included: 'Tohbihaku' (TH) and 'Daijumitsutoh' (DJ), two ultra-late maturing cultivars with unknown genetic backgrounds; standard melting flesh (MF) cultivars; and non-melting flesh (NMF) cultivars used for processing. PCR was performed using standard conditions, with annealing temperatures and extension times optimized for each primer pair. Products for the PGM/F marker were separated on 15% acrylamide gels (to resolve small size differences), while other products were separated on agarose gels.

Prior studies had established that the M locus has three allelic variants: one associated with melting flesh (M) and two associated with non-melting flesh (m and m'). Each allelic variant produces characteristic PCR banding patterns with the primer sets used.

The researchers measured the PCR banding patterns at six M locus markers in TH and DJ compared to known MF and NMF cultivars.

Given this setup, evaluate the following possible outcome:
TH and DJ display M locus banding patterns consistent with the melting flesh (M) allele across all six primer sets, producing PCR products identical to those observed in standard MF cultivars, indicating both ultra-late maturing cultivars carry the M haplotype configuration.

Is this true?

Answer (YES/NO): NO